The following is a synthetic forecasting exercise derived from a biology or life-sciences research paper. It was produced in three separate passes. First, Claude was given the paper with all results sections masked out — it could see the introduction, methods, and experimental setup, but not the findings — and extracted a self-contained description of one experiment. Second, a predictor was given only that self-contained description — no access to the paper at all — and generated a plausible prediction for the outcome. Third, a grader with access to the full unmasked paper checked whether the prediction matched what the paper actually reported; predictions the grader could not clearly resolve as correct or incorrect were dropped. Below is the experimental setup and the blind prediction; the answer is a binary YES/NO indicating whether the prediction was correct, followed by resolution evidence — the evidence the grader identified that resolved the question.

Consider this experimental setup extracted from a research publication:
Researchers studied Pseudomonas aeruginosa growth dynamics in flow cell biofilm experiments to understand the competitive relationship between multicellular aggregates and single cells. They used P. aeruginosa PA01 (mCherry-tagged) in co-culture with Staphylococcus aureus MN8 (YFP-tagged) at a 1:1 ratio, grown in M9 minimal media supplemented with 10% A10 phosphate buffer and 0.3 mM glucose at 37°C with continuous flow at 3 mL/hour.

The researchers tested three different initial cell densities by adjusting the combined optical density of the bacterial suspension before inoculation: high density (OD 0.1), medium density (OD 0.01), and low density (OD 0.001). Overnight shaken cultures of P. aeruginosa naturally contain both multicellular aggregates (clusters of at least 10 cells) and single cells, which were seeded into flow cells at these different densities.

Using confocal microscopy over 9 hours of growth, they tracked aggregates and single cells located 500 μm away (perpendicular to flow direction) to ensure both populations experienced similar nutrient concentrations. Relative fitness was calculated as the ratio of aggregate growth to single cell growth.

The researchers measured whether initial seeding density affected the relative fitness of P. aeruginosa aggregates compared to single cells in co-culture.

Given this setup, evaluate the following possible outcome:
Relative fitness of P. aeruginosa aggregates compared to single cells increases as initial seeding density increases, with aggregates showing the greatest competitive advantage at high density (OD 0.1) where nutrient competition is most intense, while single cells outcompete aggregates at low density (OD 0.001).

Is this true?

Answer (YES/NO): NO